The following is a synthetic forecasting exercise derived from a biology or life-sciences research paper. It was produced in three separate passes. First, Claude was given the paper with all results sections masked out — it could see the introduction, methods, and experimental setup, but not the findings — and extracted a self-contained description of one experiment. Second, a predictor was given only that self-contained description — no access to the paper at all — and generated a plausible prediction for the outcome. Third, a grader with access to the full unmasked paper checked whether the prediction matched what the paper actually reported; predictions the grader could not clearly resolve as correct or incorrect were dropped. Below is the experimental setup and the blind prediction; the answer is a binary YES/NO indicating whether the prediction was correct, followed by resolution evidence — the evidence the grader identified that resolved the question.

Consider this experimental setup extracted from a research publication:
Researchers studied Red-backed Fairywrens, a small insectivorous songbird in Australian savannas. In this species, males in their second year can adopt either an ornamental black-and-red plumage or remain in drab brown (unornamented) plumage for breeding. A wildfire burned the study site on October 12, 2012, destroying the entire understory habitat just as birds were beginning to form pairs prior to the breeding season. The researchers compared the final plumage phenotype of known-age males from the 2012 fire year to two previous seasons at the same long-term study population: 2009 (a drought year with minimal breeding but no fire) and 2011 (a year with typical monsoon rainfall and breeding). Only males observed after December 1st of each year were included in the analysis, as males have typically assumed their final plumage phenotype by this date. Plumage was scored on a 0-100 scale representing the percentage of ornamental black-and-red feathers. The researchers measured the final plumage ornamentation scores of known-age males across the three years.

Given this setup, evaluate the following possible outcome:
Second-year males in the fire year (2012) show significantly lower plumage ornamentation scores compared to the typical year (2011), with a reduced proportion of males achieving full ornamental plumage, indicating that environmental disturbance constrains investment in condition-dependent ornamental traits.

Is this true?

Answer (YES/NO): YES